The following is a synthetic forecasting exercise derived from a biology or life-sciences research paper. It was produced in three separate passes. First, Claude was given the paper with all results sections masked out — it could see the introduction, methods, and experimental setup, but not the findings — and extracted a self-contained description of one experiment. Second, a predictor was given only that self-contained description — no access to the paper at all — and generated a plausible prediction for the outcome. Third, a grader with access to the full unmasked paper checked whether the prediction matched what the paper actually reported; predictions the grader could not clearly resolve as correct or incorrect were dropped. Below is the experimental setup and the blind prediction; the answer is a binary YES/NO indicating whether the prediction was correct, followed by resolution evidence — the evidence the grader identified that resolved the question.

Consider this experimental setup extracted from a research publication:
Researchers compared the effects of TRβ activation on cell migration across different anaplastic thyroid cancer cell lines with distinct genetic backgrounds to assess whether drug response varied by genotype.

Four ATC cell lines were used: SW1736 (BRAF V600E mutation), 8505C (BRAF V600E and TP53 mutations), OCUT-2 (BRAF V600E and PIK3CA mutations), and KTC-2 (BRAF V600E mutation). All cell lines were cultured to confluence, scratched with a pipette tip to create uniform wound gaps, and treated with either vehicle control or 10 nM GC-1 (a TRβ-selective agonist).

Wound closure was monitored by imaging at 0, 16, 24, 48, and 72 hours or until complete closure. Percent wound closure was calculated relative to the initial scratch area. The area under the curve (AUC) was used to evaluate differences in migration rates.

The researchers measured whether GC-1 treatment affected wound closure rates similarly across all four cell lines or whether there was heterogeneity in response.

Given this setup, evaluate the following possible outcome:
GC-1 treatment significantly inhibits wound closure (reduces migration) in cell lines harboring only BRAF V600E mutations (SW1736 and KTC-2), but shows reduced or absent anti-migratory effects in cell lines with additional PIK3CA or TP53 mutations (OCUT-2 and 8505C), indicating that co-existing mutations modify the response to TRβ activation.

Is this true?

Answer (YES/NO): NO